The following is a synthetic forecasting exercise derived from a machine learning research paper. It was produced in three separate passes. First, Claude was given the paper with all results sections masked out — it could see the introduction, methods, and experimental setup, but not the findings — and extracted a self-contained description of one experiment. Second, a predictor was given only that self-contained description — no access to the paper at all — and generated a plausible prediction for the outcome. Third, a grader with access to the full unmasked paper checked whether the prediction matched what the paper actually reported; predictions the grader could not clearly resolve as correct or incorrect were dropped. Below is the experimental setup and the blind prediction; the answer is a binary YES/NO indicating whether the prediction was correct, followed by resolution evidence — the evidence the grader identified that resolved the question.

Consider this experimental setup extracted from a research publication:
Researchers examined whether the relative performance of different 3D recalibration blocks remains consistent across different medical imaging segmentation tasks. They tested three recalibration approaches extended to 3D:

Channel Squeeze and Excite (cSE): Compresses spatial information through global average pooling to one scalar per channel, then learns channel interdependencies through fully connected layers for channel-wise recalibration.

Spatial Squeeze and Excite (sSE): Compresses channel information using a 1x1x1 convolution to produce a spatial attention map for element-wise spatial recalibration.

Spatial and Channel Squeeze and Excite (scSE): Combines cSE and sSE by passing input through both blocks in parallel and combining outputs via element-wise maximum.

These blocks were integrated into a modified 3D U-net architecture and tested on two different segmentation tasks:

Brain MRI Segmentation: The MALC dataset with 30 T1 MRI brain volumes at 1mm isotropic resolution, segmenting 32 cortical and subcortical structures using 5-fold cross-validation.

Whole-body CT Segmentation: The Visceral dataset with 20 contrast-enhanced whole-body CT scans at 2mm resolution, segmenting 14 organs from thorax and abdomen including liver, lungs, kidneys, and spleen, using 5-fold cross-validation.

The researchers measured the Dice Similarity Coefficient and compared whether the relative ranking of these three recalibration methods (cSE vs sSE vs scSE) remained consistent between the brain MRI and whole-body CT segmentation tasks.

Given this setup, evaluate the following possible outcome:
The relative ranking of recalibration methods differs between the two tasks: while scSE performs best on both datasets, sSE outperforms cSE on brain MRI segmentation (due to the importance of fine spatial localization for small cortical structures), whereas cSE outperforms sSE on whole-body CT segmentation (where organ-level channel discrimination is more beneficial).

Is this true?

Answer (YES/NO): NO